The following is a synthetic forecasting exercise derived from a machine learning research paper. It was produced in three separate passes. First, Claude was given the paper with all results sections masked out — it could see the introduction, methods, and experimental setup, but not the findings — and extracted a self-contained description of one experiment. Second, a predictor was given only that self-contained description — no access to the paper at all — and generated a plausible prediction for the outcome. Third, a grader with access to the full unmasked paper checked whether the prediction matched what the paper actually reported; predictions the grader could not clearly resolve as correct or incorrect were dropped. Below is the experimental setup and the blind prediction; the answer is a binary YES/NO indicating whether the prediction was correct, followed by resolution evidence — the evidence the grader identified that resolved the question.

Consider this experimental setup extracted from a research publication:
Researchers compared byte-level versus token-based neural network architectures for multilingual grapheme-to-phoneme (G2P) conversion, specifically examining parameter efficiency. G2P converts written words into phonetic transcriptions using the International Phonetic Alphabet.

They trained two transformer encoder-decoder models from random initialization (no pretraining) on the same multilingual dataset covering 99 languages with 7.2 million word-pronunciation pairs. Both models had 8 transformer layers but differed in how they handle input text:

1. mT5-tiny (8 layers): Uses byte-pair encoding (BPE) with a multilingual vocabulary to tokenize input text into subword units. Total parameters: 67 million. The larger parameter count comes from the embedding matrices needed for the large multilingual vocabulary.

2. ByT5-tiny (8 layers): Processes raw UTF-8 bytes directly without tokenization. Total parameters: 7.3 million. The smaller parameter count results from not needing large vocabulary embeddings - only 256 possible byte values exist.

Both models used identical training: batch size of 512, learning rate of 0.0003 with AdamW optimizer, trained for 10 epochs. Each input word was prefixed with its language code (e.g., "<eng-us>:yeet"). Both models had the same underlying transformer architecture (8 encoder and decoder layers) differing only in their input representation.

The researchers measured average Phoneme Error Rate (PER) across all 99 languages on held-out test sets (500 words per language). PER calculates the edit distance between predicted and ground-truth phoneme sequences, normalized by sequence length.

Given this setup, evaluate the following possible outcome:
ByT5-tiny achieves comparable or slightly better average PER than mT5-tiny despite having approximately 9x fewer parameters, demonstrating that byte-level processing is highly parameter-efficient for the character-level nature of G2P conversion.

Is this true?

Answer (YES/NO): NO